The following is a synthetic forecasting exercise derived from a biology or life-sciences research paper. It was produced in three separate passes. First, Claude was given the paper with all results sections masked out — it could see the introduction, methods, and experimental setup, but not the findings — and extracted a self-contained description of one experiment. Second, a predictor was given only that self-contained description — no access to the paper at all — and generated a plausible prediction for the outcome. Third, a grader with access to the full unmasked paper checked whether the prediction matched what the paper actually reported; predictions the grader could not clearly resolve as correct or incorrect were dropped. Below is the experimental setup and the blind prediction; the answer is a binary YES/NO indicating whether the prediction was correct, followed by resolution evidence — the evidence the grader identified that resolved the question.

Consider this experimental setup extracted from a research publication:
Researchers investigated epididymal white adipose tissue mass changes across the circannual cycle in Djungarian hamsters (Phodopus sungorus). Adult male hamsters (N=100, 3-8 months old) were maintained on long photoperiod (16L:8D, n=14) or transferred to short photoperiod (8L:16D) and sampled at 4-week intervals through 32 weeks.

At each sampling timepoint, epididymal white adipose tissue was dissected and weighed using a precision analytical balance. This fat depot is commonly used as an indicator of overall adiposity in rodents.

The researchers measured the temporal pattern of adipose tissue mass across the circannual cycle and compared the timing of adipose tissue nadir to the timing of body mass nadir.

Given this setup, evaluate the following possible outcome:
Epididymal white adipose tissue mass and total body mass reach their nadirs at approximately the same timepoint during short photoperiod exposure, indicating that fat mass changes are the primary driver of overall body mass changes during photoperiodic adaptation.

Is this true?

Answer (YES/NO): YES